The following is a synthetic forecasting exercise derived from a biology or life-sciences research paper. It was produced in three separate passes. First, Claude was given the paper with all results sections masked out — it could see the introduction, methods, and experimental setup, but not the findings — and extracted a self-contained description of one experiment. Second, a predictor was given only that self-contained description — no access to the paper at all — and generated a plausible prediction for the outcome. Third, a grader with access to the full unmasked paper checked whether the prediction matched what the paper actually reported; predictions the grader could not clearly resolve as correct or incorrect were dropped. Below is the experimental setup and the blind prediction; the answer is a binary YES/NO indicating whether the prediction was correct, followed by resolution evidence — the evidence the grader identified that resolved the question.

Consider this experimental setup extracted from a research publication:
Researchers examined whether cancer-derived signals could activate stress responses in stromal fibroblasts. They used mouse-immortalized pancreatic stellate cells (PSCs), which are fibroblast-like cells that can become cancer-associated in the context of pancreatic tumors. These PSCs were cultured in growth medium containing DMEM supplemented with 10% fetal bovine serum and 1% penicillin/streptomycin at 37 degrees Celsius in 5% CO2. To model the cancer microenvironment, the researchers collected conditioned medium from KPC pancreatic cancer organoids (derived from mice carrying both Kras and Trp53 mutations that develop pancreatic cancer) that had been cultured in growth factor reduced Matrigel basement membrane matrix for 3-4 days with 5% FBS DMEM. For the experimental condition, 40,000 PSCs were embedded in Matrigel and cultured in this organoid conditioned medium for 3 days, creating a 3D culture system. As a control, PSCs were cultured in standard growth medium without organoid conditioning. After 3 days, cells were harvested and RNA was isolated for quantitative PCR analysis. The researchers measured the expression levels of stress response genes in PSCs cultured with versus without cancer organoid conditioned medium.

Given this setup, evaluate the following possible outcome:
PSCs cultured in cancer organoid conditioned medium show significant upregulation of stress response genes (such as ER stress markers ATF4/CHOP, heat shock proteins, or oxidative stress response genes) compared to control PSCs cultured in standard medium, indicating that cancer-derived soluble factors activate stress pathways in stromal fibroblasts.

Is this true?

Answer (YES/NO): YES